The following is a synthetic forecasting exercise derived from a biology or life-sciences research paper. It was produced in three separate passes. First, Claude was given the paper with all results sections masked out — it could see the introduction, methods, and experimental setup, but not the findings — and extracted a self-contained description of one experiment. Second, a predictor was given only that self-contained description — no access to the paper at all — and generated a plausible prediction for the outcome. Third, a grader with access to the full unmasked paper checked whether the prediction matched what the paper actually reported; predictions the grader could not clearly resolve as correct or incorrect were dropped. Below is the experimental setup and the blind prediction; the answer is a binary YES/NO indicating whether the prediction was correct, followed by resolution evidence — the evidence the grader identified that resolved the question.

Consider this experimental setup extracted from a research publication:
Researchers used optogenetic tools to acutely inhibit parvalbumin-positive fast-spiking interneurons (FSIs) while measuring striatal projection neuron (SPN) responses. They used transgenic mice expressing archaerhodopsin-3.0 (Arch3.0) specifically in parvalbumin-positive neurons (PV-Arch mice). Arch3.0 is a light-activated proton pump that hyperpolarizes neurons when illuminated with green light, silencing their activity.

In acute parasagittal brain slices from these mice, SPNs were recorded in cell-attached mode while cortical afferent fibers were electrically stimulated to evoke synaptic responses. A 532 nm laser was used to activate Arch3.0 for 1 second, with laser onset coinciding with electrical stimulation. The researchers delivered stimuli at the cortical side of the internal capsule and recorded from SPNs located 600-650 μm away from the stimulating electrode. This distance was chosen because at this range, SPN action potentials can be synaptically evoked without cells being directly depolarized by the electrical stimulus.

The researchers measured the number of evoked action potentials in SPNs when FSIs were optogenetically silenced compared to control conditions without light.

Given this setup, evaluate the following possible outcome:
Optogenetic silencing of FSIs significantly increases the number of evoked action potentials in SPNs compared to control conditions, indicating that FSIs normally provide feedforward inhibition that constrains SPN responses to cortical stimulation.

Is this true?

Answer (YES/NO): NO